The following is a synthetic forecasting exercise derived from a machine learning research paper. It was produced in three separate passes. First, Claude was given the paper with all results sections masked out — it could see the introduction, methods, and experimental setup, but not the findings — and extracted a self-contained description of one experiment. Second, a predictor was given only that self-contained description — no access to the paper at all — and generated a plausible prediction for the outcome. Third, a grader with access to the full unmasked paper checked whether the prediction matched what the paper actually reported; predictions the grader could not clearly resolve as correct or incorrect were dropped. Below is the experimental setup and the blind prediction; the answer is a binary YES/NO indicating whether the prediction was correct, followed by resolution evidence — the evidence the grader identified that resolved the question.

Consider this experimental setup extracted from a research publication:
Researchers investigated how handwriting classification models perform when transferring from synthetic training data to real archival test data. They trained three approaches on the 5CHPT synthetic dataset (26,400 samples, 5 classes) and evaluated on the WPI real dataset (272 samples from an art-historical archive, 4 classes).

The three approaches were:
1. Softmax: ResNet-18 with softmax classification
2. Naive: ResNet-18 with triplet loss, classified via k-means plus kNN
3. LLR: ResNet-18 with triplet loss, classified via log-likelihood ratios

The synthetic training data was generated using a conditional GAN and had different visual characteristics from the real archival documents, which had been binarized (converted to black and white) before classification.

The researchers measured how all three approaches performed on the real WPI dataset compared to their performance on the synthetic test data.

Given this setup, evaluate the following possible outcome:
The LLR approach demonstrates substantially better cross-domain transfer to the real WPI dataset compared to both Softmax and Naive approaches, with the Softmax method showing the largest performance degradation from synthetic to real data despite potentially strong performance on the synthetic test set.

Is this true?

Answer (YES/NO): NO